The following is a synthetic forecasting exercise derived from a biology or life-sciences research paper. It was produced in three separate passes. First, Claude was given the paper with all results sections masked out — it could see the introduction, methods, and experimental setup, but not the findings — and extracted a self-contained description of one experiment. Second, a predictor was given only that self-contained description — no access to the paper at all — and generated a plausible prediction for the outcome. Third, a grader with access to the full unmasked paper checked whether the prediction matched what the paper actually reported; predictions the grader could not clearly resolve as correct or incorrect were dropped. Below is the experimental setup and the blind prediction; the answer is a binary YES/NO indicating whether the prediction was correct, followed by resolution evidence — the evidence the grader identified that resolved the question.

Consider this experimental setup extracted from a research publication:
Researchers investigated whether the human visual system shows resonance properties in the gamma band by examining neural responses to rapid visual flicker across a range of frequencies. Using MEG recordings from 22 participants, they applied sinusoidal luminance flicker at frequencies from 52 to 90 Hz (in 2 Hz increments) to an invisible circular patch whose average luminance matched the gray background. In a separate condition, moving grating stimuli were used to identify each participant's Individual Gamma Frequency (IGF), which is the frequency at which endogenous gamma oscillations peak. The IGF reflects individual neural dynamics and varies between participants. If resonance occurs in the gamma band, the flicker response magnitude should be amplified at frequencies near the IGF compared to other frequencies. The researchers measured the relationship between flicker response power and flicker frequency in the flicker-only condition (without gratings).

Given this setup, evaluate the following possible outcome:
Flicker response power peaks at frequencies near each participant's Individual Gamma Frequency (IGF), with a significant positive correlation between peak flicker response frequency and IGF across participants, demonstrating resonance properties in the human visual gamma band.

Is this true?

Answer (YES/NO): NO